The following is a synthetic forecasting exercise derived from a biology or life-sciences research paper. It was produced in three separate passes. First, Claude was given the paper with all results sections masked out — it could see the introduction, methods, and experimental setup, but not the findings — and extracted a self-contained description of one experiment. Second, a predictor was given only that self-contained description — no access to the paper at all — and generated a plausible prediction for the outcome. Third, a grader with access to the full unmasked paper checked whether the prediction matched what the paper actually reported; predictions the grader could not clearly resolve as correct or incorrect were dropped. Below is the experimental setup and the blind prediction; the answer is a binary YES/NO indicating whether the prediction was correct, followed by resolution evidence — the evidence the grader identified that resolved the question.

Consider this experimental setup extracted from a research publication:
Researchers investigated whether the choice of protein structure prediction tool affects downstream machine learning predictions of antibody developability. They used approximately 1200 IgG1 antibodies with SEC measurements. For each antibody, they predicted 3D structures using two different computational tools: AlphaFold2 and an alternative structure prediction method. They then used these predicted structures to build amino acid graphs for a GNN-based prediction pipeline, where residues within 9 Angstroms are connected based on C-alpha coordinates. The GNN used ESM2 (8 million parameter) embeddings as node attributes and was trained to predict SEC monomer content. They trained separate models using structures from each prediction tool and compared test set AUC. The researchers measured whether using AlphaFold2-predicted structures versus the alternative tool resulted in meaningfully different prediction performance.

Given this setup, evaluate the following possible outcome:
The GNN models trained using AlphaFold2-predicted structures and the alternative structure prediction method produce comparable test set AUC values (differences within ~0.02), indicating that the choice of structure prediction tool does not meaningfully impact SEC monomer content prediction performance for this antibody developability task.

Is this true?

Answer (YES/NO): NO